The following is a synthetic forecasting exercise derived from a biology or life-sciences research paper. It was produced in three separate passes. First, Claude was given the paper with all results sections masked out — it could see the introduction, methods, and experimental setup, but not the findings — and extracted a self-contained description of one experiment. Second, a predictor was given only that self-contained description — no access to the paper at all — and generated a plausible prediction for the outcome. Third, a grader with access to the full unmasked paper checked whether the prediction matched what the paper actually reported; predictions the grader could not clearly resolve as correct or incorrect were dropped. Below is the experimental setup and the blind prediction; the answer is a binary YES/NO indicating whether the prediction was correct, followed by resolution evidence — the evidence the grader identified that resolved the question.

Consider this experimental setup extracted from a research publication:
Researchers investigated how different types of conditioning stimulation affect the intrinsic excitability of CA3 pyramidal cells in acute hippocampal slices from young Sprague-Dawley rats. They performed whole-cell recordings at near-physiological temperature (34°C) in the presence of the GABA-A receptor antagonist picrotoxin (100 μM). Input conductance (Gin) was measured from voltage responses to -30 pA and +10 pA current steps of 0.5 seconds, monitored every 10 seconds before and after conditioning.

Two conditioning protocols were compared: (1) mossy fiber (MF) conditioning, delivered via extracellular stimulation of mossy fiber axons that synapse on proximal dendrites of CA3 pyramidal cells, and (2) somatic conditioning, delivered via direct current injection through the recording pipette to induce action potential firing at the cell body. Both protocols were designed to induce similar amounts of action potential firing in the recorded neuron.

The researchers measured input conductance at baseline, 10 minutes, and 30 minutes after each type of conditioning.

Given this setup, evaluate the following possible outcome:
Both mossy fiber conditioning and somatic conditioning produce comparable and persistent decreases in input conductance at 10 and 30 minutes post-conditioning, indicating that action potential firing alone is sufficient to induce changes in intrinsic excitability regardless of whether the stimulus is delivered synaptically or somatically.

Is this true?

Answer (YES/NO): NO